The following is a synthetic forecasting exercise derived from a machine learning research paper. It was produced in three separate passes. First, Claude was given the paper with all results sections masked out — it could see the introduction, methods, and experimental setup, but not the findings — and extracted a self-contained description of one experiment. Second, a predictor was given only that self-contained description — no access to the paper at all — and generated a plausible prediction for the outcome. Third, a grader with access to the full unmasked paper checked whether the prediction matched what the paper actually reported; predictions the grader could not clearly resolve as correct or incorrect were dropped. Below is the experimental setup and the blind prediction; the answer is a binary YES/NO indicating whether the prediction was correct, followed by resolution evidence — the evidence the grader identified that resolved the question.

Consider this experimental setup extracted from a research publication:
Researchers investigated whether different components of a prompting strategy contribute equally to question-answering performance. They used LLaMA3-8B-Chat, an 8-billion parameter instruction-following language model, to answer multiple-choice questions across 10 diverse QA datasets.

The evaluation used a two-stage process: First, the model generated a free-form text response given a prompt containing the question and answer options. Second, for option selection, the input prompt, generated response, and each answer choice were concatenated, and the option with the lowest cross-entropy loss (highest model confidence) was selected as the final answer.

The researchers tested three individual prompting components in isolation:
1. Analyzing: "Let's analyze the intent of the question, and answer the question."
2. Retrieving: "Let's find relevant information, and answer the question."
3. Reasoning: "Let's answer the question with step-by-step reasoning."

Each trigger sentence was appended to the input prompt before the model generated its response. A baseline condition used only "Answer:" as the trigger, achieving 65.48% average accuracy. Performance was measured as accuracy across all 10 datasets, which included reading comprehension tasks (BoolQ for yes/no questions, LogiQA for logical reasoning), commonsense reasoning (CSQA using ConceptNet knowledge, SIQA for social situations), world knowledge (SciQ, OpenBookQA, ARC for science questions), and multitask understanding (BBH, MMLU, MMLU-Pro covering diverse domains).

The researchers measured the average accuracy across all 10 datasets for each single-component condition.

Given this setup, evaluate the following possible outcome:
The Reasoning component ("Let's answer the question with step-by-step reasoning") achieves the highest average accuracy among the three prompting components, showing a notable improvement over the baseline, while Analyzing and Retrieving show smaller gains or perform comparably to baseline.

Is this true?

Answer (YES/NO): NO